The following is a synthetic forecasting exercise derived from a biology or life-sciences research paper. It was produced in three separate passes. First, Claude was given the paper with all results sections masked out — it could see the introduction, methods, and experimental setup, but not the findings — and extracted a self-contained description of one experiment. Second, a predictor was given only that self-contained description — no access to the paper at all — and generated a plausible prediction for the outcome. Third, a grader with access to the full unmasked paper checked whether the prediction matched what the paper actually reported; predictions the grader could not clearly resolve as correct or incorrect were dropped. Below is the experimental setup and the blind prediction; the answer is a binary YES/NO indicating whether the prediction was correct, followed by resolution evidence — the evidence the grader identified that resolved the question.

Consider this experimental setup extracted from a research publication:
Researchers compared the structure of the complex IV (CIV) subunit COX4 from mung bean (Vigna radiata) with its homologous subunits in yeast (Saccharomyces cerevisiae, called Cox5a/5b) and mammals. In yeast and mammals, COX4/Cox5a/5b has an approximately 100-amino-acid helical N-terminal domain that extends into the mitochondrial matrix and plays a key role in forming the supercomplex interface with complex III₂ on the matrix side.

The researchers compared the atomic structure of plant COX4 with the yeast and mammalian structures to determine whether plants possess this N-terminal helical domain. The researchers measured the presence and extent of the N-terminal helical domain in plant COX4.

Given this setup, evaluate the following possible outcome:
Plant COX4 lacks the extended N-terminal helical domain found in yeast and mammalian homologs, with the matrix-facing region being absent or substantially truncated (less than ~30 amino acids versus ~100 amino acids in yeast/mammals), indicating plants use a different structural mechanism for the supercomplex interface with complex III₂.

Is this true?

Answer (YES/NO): YES